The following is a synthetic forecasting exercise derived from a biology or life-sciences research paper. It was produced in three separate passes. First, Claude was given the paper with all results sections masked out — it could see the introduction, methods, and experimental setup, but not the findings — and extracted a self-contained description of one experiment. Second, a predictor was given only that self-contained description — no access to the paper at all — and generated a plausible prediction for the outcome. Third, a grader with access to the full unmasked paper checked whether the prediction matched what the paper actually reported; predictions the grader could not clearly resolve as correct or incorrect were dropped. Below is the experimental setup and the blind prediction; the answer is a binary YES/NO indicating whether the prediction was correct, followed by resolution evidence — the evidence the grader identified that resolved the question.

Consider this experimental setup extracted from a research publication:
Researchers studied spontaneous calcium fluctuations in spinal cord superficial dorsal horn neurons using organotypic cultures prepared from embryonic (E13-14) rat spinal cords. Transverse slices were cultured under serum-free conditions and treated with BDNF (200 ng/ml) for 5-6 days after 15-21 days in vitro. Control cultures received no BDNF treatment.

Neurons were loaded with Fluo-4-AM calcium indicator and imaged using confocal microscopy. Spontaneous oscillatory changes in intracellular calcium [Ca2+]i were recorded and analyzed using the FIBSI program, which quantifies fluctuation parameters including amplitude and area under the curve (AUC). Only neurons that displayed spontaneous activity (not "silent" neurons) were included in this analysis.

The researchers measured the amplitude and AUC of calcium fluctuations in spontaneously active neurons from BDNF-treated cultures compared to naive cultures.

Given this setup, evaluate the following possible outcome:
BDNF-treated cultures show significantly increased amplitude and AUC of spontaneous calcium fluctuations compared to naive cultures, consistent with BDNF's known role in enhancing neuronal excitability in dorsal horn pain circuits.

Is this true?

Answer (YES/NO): NO